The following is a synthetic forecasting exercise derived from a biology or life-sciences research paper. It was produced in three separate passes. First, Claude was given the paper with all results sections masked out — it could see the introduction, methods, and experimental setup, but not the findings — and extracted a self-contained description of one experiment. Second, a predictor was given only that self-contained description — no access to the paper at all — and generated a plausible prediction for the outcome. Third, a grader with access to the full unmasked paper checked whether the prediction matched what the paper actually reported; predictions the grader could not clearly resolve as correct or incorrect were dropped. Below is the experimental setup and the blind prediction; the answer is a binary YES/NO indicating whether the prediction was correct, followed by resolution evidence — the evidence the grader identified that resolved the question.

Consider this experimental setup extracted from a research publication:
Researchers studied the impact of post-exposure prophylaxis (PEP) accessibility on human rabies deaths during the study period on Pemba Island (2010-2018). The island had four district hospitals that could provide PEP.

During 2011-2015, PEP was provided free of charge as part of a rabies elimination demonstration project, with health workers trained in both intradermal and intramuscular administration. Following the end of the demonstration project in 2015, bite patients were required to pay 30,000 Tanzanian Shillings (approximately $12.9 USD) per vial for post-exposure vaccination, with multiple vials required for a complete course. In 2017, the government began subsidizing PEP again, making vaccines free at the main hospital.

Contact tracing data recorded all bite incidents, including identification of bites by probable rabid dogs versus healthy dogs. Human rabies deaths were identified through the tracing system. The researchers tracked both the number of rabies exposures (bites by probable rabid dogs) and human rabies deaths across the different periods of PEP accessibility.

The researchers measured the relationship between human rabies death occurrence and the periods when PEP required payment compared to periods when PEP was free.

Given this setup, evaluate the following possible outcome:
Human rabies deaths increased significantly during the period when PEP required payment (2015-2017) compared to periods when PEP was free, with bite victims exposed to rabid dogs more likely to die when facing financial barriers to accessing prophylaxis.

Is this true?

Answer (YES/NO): NO